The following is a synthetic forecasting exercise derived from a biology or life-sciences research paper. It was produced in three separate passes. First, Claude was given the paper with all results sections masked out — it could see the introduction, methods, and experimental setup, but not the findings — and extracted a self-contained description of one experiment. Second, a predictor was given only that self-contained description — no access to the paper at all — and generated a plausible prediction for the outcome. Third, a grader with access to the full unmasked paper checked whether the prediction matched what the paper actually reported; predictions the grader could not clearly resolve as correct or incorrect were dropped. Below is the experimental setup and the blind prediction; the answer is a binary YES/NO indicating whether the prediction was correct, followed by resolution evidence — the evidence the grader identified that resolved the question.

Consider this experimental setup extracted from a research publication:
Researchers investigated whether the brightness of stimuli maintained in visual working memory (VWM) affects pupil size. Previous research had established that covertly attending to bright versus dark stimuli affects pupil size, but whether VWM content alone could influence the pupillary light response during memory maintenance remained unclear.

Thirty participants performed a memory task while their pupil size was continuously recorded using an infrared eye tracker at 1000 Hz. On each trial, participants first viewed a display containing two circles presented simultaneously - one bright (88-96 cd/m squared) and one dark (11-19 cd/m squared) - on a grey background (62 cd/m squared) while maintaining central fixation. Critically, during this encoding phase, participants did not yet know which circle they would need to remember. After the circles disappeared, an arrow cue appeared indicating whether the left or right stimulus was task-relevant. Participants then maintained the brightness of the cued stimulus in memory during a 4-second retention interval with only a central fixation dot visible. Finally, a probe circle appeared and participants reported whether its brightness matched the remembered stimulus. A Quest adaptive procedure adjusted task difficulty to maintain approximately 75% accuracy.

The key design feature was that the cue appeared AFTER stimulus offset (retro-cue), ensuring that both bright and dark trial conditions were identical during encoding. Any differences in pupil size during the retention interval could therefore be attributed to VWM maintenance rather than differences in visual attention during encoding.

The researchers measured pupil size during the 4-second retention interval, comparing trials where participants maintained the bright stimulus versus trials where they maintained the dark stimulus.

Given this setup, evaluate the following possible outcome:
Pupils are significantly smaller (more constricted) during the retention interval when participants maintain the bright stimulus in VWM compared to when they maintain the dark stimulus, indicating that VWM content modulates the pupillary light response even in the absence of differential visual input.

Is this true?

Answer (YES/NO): YES